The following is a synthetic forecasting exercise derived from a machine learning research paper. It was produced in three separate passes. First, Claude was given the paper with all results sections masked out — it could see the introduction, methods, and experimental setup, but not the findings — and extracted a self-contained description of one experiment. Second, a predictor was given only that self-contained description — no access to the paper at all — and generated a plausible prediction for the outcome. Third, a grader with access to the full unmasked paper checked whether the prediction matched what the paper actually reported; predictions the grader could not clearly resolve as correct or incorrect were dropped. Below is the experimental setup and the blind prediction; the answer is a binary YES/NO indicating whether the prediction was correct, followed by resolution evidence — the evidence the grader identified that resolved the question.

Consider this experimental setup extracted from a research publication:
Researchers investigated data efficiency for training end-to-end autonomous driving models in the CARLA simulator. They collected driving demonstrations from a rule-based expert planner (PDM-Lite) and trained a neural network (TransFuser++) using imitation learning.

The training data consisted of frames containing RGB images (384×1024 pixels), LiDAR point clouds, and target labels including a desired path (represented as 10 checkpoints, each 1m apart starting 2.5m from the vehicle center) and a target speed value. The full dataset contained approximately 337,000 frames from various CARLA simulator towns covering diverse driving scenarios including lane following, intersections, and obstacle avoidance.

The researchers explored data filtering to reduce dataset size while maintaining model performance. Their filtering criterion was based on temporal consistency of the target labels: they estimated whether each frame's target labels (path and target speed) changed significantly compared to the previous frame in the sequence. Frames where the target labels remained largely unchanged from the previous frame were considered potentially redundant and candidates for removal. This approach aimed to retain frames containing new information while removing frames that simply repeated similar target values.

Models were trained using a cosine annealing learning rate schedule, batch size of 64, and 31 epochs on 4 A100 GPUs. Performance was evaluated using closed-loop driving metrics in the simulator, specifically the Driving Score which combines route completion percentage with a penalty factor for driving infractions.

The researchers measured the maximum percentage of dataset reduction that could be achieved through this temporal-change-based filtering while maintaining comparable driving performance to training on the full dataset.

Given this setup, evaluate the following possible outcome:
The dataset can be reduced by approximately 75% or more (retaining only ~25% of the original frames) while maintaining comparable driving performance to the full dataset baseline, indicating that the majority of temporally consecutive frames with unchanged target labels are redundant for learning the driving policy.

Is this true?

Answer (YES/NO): NO